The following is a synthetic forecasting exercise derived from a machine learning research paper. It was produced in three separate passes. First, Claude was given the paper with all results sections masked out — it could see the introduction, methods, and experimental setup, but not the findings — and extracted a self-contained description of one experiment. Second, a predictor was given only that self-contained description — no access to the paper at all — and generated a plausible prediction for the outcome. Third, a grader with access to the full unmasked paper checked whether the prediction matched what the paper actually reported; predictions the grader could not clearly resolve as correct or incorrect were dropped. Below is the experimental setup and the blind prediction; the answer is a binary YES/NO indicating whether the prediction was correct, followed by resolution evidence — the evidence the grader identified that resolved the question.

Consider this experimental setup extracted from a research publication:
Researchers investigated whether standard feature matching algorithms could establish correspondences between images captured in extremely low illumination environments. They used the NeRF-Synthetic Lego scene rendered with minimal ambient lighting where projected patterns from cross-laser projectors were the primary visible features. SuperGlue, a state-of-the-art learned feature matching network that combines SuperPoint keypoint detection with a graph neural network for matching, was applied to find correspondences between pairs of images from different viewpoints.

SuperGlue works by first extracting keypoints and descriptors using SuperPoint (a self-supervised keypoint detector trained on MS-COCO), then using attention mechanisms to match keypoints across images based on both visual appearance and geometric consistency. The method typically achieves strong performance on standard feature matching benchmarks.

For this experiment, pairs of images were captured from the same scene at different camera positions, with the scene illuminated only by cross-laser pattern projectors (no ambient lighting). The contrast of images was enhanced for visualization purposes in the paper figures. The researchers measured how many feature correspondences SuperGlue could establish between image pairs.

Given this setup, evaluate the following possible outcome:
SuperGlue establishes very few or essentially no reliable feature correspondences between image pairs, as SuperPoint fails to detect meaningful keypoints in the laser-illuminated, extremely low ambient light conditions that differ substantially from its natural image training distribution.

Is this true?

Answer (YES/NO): YES